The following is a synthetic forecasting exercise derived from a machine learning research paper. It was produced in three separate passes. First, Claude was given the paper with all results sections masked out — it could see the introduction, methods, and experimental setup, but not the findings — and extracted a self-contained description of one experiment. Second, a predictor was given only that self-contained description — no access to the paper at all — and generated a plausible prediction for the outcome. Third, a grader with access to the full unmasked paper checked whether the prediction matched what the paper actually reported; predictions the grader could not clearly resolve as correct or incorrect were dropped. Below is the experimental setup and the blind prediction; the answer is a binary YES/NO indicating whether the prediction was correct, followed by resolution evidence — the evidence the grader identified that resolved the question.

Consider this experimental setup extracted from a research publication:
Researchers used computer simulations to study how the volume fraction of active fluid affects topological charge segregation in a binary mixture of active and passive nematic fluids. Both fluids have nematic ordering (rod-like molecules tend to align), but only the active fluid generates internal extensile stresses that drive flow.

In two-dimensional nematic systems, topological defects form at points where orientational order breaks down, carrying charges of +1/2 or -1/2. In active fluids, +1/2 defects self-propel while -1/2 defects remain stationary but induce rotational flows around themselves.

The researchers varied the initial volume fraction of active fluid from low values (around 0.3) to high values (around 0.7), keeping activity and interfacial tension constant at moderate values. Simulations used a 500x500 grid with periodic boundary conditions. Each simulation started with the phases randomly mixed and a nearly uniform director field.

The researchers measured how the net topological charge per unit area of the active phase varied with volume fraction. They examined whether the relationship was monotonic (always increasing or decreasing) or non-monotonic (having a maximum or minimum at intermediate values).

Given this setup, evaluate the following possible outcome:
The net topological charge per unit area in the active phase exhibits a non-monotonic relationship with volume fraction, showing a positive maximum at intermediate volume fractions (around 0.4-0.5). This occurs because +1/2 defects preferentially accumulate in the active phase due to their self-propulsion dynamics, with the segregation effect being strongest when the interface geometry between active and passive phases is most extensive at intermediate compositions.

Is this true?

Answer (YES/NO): NO